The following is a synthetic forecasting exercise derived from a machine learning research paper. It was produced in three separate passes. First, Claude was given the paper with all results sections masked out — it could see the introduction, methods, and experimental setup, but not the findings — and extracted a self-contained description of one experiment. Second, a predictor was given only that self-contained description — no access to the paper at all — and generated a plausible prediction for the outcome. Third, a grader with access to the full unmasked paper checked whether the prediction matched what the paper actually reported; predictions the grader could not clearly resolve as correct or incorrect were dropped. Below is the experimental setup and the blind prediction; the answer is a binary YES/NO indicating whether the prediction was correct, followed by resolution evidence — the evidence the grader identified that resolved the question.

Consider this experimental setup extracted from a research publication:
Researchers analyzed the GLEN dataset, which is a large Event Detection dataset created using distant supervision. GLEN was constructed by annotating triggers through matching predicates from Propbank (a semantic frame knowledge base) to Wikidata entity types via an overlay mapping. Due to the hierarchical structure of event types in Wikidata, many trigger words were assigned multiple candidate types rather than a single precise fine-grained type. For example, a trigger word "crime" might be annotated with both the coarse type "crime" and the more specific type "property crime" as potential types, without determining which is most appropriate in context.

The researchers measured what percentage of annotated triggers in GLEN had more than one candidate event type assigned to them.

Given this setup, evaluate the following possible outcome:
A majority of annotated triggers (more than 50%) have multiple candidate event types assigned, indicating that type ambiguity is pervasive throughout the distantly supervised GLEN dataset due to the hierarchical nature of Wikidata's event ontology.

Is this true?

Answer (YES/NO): YES